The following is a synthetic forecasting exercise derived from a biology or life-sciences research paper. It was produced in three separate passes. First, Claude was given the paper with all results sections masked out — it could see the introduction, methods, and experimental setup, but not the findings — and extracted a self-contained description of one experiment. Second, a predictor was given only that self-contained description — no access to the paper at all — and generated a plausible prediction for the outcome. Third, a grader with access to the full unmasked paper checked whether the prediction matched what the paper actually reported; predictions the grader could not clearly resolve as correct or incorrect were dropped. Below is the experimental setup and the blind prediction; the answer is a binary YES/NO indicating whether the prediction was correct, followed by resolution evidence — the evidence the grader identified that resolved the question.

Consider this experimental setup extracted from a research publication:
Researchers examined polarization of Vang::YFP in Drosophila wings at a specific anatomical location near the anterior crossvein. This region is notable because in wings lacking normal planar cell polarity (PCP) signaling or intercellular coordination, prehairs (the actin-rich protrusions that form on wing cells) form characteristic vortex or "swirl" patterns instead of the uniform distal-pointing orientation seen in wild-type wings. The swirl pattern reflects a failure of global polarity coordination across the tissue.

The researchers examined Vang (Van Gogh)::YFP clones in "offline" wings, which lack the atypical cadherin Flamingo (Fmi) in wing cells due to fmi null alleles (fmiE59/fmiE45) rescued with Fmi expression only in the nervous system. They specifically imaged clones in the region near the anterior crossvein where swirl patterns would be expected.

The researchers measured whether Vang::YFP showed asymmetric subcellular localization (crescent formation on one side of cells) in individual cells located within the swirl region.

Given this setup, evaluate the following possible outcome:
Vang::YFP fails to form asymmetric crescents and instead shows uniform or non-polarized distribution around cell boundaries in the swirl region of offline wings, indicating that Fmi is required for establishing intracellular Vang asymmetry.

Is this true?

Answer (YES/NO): NO